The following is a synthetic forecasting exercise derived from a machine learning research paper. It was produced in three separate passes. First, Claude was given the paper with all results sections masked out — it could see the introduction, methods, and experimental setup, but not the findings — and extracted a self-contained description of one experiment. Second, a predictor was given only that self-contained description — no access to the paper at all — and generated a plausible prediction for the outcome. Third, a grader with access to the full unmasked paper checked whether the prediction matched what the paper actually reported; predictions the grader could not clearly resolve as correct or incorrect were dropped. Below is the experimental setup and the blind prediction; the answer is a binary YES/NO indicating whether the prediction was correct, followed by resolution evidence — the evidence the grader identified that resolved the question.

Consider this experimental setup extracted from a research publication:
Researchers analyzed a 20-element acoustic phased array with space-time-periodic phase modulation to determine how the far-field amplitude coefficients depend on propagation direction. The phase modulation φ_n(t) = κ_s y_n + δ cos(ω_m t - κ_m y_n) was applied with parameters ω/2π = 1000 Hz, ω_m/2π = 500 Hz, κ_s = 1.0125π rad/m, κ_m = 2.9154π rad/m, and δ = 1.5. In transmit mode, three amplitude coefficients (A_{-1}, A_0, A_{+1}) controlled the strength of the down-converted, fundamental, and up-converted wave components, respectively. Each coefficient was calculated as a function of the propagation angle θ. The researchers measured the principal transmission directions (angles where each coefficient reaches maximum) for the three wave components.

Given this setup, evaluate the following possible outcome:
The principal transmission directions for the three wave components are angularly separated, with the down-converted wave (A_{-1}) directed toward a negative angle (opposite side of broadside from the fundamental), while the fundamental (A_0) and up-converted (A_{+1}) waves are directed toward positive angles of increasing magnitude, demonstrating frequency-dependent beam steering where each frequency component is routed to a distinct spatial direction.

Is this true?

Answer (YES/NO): YES